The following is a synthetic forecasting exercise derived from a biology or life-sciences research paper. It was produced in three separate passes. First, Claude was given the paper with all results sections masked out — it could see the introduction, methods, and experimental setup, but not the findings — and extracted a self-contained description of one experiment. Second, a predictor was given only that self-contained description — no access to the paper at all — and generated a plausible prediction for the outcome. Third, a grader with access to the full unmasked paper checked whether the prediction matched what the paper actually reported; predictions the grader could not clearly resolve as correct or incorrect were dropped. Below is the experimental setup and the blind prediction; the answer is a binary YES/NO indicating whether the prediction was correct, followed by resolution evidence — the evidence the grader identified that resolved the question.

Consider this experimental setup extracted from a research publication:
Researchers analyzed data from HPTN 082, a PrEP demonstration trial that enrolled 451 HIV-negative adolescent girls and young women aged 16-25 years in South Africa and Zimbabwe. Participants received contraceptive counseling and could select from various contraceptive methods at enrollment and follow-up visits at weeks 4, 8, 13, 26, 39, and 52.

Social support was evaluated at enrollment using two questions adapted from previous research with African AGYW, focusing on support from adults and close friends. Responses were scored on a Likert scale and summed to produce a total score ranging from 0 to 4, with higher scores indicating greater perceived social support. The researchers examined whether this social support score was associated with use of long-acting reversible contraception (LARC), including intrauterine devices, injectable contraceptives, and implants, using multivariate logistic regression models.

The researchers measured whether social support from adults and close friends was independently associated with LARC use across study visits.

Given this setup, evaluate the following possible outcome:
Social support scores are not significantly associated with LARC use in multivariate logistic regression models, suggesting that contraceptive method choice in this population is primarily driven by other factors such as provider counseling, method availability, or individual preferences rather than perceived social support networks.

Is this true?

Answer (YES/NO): YES